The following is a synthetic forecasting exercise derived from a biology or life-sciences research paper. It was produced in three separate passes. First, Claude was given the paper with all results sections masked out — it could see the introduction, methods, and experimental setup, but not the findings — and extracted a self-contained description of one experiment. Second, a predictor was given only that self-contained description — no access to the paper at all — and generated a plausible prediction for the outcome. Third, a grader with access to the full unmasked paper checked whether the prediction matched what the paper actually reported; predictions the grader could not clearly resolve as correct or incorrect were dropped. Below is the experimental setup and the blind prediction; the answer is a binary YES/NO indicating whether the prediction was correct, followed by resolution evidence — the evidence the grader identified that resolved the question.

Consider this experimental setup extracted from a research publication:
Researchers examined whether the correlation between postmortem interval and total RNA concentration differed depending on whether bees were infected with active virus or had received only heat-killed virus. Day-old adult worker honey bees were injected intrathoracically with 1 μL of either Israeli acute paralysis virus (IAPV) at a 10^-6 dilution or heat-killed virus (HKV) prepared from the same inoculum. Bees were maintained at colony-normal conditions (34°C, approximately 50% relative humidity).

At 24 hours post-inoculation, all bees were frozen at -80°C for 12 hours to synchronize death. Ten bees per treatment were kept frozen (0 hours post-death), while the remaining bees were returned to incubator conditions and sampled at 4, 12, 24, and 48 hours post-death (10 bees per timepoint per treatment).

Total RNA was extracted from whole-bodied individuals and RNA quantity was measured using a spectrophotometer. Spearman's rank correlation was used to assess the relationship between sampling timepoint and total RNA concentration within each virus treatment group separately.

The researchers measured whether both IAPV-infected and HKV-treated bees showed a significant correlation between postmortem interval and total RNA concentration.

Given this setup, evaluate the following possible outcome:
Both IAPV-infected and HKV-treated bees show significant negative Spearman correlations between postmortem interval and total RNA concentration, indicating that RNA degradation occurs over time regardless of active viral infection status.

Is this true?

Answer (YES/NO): YES